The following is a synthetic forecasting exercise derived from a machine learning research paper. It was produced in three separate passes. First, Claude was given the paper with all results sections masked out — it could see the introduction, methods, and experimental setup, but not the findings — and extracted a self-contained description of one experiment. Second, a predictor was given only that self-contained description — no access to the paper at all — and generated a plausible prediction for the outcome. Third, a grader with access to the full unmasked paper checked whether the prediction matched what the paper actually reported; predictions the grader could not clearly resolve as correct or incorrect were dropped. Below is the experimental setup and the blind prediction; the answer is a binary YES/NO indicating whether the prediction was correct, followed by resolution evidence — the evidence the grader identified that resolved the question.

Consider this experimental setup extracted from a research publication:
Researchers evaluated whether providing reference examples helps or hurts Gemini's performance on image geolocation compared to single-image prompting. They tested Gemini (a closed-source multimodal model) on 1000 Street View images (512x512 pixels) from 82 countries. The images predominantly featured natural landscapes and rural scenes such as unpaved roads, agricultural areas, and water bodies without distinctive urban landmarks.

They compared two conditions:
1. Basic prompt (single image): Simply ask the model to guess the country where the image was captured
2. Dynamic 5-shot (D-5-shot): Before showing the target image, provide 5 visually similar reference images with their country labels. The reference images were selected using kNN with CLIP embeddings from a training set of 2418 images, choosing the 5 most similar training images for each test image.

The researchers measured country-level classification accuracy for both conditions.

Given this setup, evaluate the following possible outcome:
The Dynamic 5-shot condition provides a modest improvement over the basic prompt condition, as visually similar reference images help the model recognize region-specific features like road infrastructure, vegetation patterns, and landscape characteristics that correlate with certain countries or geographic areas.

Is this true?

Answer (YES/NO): YES